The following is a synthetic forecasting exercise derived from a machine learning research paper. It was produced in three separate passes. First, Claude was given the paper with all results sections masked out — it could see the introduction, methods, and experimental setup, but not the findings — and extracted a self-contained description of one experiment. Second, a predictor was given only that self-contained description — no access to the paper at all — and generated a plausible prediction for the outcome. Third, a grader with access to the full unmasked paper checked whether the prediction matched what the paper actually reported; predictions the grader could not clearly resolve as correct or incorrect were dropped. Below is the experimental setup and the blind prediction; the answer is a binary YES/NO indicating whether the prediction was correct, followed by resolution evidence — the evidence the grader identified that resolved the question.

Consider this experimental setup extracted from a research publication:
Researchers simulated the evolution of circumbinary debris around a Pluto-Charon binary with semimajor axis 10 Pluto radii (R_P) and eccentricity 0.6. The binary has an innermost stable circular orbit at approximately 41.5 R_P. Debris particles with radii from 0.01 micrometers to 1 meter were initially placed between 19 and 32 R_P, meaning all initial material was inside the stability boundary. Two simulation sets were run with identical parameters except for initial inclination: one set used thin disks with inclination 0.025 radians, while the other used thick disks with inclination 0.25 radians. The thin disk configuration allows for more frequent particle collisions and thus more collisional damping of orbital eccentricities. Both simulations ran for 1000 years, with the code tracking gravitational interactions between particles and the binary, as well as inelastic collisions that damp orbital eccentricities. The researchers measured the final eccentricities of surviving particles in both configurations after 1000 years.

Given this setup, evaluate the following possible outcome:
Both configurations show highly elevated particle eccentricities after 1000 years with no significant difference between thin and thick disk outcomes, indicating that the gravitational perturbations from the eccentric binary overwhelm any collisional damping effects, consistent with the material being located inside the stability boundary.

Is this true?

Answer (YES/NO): NO